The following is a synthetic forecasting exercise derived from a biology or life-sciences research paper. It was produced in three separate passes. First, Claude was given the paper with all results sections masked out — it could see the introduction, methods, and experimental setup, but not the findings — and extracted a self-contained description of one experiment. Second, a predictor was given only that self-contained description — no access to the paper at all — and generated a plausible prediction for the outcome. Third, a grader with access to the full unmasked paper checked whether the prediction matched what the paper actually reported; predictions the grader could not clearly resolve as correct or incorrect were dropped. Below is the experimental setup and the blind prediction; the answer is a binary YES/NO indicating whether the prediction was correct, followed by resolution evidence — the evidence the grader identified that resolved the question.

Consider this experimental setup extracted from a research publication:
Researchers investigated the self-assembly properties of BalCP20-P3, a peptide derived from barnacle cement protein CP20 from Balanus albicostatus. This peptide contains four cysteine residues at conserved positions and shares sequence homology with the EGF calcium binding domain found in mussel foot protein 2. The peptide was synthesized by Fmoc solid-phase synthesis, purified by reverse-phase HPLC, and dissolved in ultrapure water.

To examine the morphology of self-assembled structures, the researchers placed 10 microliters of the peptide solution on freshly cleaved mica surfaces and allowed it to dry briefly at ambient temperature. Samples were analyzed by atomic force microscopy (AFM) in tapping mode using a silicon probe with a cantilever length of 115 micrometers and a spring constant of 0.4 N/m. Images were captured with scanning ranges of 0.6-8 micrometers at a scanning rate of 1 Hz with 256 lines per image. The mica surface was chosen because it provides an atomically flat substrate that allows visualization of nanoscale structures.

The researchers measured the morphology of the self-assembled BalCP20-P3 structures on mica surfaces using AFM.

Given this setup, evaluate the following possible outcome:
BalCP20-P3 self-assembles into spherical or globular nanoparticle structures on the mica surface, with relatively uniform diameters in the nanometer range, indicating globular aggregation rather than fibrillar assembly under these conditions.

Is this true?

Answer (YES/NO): NO